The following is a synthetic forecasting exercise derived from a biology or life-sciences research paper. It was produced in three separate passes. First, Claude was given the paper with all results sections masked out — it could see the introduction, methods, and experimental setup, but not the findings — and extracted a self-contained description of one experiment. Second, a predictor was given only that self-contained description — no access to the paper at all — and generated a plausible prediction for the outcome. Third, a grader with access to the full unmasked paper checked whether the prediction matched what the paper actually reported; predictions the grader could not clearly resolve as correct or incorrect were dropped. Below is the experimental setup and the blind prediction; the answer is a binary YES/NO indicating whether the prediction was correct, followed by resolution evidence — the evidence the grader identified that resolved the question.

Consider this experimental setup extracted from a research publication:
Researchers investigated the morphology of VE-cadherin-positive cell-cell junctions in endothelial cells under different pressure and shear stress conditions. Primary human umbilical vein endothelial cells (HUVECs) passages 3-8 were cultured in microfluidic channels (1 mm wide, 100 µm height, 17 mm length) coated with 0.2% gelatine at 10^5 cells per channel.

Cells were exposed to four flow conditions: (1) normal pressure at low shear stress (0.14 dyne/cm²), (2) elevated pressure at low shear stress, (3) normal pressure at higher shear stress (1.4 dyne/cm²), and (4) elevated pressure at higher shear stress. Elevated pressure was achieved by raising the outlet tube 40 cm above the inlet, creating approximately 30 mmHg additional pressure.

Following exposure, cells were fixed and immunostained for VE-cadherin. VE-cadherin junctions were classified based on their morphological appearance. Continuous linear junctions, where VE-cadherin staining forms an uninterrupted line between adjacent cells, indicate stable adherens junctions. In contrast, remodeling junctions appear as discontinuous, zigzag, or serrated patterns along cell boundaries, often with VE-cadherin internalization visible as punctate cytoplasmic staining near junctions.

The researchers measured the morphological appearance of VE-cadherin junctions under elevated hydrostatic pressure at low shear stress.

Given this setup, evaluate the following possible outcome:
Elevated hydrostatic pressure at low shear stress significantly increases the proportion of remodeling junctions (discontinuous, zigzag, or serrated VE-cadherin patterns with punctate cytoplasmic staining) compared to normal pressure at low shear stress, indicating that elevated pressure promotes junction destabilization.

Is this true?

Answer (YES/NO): NO